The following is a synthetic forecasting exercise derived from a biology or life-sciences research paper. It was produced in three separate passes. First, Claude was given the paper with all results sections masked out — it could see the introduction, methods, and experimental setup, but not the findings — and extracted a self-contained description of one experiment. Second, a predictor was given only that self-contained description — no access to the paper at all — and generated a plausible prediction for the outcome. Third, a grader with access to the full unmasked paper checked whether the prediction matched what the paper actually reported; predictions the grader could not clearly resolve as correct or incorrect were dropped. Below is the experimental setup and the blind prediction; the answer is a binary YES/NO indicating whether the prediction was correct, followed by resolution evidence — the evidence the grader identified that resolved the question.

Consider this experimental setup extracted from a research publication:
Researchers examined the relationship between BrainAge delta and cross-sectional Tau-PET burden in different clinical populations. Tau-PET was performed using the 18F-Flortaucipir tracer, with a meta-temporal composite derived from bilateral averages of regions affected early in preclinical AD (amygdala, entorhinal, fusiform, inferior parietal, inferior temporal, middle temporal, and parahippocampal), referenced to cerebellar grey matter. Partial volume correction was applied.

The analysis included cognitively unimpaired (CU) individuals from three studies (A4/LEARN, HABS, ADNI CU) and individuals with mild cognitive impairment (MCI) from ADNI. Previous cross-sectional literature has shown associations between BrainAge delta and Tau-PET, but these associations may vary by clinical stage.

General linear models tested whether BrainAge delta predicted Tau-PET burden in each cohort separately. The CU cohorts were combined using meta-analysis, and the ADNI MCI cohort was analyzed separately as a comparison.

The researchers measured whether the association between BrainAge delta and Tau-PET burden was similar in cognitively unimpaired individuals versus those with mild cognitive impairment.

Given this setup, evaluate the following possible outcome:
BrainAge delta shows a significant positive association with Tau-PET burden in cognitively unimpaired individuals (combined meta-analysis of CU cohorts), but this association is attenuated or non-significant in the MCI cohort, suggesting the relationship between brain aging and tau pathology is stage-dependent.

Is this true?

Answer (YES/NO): NO